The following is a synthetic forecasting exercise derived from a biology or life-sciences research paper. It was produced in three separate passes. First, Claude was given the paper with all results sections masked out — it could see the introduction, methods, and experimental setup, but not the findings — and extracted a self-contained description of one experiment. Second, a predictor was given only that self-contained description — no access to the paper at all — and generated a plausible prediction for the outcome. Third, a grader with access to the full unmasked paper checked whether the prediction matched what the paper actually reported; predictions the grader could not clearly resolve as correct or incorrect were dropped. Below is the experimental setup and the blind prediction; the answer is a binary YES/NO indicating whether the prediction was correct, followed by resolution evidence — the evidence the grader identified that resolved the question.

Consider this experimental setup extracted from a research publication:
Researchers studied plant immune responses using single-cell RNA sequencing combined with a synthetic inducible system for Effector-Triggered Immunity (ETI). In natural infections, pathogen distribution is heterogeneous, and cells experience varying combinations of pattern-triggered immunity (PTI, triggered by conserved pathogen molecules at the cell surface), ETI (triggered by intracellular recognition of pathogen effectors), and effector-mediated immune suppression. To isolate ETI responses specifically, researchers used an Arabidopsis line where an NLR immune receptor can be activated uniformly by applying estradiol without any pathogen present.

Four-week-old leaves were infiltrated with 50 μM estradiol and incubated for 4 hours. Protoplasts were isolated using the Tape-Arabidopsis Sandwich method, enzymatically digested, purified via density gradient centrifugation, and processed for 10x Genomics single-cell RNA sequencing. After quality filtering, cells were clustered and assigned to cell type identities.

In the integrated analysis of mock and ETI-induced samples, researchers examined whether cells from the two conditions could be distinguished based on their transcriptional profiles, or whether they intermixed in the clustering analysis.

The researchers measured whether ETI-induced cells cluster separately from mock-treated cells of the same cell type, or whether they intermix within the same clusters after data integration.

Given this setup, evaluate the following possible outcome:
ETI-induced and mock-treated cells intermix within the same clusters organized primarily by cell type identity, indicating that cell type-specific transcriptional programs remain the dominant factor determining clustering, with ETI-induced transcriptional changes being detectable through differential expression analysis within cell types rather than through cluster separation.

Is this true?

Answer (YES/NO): YES